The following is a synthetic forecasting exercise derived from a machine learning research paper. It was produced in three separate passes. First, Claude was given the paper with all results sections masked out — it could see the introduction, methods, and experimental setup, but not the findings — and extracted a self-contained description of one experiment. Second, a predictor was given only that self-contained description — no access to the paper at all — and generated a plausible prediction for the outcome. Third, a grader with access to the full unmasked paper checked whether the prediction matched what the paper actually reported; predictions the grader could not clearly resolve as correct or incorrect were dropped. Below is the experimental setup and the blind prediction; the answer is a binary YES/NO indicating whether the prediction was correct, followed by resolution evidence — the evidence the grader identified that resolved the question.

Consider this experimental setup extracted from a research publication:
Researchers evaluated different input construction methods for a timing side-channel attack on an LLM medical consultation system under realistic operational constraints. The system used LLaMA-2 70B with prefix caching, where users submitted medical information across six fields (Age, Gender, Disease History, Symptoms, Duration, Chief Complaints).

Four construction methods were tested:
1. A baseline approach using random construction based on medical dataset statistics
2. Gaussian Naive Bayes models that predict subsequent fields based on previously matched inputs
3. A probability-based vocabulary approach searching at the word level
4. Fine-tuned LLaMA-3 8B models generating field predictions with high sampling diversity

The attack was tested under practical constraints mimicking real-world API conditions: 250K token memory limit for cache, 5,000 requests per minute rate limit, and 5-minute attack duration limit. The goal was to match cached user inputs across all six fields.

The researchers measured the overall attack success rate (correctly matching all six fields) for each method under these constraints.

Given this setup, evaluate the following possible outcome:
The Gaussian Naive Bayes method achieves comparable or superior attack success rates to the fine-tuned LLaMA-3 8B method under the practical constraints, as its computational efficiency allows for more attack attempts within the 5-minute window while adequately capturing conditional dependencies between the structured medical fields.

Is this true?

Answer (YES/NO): YES